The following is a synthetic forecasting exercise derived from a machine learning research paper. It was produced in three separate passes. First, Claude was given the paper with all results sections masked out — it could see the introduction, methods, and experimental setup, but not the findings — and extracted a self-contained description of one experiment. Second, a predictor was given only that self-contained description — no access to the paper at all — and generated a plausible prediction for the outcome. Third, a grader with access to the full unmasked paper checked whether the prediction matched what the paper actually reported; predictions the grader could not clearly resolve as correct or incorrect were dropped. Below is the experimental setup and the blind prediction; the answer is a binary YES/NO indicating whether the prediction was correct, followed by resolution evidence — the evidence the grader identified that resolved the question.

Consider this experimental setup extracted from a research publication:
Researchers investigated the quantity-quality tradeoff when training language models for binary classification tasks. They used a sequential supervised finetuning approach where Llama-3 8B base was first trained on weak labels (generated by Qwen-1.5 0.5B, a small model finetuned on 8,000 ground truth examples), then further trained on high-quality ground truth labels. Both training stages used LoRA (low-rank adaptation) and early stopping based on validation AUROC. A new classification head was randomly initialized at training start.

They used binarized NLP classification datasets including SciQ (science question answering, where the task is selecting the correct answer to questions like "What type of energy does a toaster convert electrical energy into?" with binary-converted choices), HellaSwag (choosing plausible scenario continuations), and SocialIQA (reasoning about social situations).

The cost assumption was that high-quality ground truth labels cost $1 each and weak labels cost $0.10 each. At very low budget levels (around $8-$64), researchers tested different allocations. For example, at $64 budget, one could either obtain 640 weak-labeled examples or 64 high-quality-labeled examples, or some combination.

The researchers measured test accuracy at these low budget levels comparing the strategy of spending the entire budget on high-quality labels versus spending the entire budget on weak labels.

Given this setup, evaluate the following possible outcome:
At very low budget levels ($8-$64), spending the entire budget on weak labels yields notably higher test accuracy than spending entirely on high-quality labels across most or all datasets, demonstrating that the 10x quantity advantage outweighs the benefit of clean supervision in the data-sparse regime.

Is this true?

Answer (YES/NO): YES